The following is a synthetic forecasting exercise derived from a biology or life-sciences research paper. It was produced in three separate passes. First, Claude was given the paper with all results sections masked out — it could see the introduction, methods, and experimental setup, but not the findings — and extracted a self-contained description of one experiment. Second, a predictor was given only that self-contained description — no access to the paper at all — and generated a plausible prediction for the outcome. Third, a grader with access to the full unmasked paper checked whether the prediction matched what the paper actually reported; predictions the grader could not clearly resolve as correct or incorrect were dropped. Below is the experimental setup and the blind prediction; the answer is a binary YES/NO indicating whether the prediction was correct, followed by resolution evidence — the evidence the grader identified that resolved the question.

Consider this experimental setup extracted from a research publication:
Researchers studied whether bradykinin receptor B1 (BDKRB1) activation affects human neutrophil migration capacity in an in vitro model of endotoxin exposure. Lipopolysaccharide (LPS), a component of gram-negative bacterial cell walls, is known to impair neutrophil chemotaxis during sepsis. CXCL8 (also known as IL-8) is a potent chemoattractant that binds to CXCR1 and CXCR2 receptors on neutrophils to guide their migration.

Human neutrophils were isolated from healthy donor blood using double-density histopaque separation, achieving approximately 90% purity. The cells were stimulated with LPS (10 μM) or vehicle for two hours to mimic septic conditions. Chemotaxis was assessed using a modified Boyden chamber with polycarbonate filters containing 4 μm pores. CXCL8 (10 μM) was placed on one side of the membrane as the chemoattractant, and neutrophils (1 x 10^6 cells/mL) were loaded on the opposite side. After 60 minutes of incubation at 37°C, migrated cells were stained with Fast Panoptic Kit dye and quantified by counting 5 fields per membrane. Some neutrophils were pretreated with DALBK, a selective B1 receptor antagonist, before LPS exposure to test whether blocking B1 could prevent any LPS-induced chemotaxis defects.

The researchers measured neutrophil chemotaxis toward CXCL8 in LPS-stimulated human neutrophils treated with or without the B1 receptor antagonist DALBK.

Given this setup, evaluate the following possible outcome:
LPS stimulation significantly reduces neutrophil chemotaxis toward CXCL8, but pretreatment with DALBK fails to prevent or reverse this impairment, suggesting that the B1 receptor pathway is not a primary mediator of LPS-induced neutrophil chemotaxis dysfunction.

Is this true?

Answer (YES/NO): NO